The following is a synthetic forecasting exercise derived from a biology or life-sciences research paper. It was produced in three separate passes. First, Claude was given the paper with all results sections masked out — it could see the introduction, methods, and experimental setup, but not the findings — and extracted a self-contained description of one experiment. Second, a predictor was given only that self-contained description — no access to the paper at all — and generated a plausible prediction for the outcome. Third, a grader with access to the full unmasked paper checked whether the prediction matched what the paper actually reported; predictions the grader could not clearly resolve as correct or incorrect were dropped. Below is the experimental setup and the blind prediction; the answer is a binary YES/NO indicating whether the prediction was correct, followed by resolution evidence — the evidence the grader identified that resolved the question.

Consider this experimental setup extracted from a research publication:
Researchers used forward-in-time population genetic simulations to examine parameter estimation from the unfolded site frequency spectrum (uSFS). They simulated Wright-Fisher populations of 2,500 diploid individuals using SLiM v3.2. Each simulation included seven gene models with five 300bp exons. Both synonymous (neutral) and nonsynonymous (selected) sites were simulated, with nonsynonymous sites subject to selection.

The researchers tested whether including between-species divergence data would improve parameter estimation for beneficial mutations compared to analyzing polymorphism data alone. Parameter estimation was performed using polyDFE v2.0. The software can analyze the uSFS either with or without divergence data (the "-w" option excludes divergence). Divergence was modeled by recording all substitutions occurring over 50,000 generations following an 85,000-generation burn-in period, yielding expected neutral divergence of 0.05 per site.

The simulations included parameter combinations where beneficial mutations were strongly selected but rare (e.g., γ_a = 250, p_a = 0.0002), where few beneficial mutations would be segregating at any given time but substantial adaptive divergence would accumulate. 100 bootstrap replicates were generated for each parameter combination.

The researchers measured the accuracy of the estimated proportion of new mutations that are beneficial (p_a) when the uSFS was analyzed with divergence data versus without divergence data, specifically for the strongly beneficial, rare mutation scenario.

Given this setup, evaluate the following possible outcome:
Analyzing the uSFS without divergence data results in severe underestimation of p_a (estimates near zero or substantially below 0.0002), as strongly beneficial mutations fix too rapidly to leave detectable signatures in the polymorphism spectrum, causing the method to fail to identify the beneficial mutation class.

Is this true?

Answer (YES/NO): NO